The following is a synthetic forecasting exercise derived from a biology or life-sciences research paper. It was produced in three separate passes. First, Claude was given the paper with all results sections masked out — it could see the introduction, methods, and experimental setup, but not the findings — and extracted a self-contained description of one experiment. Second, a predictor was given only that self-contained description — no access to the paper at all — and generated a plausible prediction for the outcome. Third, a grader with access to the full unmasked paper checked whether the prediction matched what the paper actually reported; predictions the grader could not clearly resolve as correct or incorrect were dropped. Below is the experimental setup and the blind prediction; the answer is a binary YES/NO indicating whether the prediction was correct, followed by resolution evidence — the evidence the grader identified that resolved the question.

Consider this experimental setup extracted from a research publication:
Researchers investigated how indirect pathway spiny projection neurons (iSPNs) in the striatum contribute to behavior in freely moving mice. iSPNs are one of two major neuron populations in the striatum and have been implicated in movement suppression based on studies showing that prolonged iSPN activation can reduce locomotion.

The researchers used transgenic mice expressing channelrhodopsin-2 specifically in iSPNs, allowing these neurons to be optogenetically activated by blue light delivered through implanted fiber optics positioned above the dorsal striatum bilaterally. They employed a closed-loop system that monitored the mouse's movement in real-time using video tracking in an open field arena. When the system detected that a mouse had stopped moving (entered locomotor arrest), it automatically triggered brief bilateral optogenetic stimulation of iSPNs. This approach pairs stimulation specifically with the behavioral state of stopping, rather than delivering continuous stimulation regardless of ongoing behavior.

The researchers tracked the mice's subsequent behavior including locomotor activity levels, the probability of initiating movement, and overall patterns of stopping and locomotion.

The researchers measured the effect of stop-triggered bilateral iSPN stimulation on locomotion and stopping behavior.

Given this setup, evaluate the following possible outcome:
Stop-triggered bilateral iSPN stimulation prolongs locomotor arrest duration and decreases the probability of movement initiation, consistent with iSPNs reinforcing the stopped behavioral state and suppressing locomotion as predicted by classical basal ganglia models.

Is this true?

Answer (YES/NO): NO